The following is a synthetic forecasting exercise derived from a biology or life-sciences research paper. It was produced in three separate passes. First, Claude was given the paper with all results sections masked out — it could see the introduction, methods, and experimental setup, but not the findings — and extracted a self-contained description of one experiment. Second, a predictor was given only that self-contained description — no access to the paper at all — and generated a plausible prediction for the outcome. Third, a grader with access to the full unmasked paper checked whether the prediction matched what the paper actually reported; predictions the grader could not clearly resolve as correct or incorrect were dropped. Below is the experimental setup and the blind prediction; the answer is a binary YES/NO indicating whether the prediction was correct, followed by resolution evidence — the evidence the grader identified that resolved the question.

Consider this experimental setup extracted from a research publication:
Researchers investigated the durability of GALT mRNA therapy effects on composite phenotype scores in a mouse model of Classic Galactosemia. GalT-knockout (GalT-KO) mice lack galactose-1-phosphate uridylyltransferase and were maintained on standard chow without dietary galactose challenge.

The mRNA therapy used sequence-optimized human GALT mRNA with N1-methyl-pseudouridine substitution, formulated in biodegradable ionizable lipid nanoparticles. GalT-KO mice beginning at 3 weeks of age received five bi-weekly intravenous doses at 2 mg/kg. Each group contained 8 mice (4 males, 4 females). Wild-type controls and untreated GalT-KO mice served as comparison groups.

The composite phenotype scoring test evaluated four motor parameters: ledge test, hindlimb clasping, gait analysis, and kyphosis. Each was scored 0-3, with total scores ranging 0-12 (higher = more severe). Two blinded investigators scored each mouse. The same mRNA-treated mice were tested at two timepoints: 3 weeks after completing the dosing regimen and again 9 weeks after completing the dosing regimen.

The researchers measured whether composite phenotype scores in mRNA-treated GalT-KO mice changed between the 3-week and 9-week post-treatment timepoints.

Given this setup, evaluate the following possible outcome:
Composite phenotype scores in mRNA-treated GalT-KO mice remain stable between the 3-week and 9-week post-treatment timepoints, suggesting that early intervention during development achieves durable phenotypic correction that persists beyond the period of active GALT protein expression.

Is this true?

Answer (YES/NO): NO